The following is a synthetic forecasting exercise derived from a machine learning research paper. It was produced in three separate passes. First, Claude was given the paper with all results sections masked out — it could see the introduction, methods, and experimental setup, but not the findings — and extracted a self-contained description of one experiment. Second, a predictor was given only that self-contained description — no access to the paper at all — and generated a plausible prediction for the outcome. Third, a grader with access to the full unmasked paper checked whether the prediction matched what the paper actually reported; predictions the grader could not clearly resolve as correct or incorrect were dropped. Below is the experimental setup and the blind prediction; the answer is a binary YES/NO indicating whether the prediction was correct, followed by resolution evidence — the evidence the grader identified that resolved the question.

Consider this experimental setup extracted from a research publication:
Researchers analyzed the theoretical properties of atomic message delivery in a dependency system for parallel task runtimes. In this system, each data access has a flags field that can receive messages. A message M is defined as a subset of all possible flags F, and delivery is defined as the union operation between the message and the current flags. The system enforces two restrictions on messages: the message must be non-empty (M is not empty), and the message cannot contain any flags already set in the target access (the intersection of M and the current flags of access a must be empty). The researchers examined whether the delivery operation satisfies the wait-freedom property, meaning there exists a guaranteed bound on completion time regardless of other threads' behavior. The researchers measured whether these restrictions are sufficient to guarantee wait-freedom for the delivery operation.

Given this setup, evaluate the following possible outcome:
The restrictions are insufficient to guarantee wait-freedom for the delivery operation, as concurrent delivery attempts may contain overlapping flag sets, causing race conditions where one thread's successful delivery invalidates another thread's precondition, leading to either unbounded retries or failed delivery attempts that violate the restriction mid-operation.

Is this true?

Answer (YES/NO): NO